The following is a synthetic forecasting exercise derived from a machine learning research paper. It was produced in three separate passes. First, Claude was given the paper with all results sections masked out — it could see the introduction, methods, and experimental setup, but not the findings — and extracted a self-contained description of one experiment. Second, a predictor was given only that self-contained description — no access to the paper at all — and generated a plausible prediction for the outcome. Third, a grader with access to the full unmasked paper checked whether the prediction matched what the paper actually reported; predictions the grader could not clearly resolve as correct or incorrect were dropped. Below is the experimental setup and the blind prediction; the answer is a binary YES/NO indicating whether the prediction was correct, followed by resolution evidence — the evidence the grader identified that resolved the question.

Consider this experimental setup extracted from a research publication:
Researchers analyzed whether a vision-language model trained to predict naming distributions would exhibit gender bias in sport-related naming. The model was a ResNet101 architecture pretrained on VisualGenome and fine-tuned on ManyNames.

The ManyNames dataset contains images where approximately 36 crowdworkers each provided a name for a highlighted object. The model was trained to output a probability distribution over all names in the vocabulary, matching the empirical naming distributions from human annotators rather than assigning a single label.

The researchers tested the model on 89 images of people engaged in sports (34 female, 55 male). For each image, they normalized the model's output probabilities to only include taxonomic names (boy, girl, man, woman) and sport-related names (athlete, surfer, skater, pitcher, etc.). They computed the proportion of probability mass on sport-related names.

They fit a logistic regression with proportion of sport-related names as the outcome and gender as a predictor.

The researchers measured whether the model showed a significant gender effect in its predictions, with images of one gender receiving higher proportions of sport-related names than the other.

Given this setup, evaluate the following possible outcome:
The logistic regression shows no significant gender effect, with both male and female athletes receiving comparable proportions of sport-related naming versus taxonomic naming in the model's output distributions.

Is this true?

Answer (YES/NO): NO